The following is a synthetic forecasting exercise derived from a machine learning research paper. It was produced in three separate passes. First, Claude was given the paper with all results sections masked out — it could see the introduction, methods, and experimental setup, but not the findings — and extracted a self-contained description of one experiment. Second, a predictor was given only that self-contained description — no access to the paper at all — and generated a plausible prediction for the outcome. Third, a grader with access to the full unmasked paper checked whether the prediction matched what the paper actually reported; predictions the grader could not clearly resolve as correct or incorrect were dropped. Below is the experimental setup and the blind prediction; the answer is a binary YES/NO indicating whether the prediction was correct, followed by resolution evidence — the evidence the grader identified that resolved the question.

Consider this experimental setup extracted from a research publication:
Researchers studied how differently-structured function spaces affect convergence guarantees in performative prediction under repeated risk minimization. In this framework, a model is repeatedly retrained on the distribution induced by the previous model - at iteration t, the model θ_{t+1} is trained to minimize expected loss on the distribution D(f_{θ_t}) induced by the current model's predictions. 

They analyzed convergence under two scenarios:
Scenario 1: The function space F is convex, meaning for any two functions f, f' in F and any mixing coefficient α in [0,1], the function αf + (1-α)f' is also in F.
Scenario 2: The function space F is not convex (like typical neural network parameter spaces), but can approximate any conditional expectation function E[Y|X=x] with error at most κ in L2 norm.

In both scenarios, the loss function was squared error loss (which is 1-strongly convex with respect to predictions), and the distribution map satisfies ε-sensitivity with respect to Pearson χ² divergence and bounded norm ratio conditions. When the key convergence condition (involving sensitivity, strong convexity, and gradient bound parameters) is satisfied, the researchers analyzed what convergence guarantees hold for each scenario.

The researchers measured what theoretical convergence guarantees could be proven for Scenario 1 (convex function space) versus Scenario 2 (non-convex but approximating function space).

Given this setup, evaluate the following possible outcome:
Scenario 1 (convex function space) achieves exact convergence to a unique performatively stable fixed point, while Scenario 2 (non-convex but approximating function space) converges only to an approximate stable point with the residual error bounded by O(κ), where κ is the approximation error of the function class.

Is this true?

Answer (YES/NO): YES